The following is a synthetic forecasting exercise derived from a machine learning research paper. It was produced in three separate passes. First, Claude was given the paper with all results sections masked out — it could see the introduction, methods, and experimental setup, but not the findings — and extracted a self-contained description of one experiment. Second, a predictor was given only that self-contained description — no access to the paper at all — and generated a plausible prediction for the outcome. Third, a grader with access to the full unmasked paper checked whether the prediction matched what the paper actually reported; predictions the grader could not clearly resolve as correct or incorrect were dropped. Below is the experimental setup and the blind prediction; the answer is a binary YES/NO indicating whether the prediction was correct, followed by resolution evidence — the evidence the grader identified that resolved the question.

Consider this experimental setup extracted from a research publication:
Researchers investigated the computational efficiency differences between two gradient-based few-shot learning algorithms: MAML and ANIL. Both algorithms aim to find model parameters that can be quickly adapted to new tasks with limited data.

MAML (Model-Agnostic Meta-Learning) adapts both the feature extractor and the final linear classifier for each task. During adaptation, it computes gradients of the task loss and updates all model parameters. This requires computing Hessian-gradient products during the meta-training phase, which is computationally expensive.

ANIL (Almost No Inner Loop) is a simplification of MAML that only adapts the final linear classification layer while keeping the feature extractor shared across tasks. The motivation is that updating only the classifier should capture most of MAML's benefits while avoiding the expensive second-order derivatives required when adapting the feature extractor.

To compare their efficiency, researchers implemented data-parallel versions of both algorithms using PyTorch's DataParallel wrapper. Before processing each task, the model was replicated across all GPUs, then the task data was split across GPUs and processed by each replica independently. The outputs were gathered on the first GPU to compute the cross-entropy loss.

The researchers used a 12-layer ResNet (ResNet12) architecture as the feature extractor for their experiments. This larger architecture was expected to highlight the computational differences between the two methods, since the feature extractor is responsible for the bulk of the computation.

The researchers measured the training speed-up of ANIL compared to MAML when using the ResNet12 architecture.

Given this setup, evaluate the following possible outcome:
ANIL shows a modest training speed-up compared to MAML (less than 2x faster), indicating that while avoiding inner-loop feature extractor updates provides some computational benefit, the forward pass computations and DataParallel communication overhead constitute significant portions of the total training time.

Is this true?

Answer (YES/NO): NO